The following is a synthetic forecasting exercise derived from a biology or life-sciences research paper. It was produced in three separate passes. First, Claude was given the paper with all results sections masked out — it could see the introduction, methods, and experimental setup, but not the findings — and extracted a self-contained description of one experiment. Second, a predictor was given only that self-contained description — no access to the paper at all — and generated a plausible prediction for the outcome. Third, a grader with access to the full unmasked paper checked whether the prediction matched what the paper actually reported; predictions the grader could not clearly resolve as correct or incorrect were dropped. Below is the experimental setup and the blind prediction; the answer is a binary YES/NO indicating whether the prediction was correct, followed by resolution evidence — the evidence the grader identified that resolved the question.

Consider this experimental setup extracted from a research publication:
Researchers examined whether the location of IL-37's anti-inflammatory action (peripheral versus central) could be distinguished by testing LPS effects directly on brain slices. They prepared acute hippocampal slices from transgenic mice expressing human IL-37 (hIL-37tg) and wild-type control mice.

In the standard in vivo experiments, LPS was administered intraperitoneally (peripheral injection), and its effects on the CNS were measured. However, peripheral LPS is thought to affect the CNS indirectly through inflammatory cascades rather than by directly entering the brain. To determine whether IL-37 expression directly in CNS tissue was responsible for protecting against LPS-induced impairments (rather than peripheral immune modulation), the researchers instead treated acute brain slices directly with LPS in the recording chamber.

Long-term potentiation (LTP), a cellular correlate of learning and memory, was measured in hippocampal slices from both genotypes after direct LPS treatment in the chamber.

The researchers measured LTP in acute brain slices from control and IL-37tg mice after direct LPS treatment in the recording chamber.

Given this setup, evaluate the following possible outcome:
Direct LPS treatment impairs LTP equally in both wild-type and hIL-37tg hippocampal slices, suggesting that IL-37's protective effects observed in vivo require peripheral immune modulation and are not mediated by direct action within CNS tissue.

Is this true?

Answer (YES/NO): NO